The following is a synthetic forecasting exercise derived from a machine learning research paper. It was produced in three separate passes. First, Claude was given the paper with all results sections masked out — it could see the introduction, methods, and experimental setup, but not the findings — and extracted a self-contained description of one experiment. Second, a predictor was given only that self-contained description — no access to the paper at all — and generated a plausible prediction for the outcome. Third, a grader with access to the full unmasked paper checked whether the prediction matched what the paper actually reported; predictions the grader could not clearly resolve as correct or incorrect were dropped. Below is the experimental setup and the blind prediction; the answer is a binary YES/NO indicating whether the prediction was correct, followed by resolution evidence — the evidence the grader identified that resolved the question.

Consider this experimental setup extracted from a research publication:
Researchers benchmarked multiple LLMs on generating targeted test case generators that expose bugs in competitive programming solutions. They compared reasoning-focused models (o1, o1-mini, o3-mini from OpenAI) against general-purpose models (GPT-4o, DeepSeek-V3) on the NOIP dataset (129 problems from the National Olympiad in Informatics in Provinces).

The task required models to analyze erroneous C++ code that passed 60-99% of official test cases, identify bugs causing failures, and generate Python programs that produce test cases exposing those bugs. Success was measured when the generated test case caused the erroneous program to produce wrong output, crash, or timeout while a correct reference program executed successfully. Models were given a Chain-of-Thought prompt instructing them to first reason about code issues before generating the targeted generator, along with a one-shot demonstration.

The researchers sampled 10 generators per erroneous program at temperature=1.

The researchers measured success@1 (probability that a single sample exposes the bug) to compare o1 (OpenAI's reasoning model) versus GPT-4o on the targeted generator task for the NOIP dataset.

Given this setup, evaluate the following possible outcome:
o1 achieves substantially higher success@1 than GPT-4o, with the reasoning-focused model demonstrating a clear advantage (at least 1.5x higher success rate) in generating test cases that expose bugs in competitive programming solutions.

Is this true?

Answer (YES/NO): NO